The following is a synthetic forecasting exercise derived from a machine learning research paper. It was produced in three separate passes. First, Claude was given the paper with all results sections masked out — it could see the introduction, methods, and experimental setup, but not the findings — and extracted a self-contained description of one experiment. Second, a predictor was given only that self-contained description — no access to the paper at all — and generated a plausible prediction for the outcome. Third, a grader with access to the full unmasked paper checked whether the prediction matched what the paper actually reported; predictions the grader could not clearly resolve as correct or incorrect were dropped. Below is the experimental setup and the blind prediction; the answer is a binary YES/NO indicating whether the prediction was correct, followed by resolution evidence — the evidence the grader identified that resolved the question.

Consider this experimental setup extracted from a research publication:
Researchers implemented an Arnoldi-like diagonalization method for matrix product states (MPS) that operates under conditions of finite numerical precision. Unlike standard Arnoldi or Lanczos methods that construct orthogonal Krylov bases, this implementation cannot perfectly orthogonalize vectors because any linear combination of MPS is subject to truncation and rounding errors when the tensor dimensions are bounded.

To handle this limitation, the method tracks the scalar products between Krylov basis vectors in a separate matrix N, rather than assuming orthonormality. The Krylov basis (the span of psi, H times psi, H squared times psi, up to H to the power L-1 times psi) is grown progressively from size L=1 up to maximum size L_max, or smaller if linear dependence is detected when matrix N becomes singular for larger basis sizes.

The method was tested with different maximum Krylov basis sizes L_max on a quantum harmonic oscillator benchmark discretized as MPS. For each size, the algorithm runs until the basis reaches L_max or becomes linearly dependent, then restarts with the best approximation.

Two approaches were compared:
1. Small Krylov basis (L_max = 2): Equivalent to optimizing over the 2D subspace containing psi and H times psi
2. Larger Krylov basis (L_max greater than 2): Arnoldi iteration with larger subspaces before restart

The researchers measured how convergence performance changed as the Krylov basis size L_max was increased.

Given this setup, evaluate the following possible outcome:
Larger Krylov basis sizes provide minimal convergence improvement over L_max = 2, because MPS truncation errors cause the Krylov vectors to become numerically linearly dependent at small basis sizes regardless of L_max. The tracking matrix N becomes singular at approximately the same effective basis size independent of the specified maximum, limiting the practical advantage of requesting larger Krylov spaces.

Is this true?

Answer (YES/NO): NO